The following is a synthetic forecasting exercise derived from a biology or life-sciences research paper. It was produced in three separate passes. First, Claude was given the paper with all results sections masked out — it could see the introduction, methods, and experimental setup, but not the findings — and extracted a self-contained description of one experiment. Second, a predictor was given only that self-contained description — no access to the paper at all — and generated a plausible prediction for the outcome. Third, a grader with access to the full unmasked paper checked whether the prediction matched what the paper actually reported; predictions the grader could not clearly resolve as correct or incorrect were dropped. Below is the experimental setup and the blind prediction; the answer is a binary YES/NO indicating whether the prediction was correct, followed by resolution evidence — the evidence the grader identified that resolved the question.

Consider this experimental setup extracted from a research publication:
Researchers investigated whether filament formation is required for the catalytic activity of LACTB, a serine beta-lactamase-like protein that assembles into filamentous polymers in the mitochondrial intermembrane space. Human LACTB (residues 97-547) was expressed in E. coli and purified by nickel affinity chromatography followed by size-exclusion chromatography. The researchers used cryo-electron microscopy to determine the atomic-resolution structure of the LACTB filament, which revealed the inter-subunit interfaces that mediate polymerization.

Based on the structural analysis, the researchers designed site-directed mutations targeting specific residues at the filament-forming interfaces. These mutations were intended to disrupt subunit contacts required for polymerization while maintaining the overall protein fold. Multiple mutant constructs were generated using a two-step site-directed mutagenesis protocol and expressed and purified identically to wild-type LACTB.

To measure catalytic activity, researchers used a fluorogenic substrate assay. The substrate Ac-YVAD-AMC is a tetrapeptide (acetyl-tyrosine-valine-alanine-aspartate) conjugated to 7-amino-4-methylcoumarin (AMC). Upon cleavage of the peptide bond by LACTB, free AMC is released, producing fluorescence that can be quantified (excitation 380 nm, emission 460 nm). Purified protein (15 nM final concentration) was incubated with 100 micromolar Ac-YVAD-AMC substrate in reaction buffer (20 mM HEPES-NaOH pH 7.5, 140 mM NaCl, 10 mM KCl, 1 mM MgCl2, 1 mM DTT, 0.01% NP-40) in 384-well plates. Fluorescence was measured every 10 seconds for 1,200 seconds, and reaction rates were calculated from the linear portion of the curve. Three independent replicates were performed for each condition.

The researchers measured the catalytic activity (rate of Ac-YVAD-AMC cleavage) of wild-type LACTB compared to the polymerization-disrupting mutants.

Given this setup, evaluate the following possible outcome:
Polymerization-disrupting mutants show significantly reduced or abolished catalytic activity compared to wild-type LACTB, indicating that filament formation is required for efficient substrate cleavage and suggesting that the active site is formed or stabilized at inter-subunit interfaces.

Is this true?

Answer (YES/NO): YES